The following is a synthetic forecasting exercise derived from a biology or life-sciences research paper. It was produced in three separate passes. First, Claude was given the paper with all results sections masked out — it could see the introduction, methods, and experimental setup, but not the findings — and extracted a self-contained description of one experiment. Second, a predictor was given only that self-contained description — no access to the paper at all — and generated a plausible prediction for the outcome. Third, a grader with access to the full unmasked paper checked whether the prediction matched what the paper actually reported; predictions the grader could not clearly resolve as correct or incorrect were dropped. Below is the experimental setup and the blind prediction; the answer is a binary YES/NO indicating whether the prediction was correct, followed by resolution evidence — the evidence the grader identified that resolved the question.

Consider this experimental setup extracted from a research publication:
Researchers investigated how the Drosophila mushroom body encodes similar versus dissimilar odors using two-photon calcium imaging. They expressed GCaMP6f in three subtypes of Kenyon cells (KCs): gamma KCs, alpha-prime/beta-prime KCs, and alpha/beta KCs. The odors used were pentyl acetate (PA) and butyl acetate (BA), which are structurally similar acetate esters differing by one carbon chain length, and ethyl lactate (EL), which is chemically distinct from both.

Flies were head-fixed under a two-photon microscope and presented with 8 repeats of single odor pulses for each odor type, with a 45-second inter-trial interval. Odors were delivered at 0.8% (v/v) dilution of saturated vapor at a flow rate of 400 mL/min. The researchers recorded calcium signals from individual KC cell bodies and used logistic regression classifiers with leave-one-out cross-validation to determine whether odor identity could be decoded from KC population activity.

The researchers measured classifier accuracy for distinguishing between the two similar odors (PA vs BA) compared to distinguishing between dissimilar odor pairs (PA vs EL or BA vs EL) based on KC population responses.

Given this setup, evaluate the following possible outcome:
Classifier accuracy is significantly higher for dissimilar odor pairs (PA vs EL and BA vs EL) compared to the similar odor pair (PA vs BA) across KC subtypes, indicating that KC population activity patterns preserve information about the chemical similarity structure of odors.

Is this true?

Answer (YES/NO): NO